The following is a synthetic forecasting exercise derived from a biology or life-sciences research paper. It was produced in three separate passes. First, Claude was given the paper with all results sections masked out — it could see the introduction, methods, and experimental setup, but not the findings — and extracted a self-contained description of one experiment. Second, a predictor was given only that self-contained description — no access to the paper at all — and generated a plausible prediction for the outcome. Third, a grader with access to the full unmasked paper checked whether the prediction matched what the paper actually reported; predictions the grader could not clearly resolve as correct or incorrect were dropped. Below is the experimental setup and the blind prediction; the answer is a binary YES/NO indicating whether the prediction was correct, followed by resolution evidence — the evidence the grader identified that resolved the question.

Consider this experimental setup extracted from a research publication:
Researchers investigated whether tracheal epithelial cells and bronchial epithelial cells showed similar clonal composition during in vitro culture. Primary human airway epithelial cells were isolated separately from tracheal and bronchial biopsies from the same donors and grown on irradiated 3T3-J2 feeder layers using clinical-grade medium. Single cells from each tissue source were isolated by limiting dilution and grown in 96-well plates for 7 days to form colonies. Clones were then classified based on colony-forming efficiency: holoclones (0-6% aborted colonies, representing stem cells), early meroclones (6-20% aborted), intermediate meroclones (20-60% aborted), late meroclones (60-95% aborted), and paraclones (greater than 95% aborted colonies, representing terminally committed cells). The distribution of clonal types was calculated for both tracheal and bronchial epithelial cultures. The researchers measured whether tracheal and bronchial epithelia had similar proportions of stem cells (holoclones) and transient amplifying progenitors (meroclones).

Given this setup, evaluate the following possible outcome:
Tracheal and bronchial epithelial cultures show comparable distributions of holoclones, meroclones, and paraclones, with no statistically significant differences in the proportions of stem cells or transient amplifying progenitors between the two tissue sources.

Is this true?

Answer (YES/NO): NO